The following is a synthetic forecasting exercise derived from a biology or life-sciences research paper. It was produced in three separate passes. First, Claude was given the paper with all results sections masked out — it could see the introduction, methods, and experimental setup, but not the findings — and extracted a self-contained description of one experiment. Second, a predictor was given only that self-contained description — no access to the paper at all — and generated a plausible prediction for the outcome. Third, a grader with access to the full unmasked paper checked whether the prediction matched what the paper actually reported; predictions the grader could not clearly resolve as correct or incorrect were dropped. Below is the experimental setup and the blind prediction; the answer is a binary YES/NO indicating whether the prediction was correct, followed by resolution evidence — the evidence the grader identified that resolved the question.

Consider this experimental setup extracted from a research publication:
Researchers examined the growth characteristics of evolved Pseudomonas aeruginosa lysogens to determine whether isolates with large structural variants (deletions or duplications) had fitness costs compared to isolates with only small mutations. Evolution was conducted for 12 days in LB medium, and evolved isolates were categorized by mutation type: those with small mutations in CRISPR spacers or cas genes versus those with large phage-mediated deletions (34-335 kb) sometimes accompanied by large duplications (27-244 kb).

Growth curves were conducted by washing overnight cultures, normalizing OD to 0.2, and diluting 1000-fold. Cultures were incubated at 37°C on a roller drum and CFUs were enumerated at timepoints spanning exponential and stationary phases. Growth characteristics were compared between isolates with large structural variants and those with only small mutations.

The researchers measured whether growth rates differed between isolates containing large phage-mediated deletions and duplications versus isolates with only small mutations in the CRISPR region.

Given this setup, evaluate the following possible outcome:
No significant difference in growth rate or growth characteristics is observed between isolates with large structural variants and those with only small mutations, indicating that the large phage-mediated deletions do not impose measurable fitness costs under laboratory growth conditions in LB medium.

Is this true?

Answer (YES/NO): YES